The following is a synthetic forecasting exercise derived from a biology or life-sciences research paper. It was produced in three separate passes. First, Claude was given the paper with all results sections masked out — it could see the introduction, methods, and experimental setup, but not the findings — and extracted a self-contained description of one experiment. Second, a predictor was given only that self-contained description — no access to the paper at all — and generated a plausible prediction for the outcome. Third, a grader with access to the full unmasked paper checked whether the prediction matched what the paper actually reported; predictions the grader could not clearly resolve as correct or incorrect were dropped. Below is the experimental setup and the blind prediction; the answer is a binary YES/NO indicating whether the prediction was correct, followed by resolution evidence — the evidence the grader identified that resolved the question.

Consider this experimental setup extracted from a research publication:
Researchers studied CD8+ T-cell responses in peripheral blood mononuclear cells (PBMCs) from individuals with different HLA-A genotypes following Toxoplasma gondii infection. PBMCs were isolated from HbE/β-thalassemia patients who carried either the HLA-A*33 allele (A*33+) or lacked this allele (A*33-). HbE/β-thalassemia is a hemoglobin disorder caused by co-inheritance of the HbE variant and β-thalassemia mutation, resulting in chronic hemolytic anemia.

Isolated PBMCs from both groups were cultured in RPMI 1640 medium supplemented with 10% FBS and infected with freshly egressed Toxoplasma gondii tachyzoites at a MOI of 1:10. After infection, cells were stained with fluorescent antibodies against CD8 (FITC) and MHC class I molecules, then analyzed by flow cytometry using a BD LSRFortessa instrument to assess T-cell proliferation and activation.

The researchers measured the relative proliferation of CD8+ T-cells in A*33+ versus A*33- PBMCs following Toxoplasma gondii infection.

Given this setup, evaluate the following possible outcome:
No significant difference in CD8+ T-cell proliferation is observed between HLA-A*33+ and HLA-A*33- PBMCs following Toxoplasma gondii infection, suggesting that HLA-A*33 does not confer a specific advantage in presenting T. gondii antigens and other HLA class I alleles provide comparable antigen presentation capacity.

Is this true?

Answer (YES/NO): NO